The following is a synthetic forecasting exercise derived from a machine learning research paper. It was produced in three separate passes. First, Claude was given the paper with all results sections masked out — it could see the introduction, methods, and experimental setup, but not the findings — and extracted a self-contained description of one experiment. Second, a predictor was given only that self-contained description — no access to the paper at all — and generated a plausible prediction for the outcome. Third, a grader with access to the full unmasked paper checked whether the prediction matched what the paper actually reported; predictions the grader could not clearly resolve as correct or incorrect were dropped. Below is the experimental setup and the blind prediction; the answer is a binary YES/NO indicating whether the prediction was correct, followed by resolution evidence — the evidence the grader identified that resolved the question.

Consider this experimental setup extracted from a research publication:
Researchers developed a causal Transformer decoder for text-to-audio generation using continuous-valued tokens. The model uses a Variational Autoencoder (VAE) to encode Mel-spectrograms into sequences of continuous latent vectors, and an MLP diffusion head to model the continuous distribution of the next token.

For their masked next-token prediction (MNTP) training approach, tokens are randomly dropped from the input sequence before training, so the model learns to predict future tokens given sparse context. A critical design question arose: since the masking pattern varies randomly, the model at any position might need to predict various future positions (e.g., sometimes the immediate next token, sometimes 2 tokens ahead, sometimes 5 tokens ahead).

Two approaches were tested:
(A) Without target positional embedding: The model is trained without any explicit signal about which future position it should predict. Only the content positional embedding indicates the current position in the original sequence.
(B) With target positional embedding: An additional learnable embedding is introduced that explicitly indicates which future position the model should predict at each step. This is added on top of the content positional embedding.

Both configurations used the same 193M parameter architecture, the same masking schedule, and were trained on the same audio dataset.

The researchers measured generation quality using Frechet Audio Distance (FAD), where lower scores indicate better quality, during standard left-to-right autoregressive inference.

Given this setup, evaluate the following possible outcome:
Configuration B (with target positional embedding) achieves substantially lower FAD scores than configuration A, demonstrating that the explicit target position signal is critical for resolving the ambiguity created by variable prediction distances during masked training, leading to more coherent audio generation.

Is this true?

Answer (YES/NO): YES